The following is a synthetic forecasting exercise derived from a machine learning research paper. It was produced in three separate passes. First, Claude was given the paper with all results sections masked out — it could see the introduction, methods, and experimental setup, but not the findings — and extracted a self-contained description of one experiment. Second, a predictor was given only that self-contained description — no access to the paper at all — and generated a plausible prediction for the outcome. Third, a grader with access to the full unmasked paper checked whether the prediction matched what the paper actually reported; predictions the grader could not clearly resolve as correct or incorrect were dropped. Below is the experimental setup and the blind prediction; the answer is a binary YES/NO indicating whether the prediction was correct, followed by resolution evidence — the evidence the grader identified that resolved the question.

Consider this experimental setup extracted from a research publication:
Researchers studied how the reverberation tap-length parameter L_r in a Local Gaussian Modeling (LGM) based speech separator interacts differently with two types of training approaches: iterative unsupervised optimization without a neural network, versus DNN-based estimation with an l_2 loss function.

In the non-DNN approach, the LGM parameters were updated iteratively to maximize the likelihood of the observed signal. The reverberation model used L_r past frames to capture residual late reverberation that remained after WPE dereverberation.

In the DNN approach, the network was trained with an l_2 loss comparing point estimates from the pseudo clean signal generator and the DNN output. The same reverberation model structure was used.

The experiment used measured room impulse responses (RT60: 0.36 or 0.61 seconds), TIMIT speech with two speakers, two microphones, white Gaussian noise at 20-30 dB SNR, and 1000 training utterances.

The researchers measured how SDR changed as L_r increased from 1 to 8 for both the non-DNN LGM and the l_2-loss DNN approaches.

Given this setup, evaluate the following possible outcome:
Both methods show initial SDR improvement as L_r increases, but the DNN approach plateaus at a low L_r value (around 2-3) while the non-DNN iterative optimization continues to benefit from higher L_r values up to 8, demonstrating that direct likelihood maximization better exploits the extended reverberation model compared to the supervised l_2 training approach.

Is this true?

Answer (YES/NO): NO